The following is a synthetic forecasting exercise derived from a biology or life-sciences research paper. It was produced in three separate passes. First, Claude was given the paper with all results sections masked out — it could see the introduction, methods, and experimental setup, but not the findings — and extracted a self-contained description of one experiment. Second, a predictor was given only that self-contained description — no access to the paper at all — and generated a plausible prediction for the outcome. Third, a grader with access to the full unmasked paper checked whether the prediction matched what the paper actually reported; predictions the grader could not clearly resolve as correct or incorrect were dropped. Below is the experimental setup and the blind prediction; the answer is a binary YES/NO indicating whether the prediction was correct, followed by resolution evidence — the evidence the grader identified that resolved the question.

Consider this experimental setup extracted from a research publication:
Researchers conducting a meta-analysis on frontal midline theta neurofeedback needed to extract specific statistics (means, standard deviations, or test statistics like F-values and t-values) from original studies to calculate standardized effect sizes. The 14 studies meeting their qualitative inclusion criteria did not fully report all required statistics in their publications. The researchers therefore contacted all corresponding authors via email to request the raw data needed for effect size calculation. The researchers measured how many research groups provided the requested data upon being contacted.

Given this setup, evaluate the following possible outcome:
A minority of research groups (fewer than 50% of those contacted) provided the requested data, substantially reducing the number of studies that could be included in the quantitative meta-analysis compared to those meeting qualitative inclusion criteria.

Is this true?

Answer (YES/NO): YES